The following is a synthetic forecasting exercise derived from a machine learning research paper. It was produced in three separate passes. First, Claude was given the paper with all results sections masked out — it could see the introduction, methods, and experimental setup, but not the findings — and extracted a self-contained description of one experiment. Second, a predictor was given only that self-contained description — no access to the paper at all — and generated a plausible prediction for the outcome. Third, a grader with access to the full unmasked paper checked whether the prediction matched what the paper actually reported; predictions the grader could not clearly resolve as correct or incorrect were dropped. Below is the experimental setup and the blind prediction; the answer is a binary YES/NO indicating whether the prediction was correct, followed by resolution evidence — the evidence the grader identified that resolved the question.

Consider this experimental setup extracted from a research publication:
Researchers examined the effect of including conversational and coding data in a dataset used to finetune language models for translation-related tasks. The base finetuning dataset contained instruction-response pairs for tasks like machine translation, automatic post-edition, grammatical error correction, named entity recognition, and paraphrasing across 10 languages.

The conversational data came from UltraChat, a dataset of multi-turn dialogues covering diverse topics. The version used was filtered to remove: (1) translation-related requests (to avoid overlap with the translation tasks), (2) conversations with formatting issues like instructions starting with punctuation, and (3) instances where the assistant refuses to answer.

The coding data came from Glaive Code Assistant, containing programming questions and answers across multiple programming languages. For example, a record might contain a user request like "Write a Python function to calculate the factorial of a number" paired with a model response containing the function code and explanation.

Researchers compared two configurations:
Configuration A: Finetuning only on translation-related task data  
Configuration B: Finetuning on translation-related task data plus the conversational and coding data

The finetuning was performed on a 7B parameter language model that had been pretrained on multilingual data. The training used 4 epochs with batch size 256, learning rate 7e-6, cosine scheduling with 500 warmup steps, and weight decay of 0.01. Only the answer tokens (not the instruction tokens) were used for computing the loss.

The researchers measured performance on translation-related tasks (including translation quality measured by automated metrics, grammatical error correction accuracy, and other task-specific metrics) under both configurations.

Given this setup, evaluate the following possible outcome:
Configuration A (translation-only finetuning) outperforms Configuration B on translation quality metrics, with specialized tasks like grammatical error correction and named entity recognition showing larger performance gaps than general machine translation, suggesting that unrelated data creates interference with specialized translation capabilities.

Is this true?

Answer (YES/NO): NO